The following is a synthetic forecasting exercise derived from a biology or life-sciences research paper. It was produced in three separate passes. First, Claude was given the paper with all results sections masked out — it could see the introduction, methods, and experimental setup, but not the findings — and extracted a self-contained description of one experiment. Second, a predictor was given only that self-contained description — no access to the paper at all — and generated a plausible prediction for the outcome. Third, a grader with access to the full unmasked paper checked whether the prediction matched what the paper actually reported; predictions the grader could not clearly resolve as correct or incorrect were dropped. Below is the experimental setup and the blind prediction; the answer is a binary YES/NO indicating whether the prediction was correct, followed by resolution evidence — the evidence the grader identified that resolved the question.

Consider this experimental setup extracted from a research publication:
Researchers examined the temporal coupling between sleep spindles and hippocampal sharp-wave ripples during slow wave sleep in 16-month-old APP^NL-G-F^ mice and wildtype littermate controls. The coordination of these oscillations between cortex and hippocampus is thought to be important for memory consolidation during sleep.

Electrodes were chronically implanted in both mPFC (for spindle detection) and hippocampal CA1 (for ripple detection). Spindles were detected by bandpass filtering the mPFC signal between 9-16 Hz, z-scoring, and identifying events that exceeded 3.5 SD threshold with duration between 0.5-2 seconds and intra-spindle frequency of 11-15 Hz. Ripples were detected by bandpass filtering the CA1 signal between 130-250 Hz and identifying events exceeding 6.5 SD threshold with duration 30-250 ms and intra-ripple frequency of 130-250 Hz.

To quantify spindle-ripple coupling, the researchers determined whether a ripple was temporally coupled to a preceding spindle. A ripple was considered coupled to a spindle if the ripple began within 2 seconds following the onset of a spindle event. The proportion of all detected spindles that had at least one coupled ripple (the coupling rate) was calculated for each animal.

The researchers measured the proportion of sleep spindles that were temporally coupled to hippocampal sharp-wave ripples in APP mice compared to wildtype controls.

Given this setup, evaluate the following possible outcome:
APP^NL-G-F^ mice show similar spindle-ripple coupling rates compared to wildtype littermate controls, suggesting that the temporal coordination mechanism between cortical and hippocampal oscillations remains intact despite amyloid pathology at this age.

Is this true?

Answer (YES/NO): YES